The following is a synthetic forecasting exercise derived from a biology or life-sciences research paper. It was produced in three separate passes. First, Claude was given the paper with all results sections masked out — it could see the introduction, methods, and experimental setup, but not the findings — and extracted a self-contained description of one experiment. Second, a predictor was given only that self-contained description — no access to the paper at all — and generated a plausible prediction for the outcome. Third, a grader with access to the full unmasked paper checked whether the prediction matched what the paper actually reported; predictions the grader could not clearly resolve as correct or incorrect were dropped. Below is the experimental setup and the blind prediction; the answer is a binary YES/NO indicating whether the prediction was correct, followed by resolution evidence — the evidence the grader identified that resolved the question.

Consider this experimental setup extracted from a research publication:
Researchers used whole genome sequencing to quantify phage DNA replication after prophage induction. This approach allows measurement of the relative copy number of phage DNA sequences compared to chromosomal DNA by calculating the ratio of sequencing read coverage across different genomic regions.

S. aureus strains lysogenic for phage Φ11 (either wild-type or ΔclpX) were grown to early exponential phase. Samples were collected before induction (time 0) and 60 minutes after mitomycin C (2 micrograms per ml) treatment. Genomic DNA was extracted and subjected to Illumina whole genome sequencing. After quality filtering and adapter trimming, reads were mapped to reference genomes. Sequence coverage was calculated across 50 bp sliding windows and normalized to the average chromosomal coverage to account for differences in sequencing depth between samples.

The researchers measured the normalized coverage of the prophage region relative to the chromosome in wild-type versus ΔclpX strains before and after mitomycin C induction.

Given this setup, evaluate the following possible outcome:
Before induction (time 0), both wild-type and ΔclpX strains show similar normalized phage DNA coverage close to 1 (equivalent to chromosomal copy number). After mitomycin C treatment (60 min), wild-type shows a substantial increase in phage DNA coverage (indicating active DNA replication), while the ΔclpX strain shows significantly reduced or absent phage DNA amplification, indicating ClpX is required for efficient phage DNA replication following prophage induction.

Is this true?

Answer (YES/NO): YES